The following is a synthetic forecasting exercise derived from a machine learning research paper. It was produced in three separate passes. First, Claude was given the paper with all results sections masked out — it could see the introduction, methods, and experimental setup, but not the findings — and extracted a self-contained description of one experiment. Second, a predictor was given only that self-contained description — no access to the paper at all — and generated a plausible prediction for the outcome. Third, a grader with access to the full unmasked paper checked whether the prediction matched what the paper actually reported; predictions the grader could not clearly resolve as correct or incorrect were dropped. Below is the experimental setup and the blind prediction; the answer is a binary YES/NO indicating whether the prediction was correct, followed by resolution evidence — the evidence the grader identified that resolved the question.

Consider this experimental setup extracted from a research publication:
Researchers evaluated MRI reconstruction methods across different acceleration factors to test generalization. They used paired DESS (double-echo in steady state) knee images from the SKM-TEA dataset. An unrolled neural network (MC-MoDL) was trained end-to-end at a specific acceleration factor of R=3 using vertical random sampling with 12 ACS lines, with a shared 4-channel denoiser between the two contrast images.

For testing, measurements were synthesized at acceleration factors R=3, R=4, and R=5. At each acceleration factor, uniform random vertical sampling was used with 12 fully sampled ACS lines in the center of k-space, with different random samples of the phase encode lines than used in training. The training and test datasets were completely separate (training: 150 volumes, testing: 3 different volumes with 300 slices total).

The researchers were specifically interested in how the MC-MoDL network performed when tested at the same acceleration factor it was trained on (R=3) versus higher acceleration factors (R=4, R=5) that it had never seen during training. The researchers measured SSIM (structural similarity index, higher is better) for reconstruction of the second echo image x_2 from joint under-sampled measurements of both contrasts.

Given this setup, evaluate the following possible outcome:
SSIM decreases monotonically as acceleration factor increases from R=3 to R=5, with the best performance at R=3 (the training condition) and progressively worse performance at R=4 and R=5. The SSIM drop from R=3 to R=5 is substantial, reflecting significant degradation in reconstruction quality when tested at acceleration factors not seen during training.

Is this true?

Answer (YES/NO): NO